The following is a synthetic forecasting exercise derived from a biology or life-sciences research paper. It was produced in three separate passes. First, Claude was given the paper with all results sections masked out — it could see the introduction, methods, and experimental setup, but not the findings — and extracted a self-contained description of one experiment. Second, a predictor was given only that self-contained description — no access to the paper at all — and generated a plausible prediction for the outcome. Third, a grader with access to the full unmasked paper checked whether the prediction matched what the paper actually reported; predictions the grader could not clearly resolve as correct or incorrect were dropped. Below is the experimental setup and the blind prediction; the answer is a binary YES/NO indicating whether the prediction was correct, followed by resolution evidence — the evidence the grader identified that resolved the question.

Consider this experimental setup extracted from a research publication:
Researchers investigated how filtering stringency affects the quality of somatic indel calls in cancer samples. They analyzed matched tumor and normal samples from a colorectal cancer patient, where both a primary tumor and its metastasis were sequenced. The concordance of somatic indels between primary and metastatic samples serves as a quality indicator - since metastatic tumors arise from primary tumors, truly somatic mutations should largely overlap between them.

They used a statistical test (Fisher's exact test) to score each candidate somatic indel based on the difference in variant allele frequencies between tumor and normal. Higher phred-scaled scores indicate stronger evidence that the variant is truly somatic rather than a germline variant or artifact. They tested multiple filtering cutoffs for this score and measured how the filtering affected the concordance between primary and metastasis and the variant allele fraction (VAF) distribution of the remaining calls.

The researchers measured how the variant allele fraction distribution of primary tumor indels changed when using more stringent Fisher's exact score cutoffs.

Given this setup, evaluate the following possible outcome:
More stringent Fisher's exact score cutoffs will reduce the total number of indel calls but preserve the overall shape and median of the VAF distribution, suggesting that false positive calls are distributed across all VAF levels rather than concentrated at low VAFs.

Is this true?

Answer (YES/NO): NO